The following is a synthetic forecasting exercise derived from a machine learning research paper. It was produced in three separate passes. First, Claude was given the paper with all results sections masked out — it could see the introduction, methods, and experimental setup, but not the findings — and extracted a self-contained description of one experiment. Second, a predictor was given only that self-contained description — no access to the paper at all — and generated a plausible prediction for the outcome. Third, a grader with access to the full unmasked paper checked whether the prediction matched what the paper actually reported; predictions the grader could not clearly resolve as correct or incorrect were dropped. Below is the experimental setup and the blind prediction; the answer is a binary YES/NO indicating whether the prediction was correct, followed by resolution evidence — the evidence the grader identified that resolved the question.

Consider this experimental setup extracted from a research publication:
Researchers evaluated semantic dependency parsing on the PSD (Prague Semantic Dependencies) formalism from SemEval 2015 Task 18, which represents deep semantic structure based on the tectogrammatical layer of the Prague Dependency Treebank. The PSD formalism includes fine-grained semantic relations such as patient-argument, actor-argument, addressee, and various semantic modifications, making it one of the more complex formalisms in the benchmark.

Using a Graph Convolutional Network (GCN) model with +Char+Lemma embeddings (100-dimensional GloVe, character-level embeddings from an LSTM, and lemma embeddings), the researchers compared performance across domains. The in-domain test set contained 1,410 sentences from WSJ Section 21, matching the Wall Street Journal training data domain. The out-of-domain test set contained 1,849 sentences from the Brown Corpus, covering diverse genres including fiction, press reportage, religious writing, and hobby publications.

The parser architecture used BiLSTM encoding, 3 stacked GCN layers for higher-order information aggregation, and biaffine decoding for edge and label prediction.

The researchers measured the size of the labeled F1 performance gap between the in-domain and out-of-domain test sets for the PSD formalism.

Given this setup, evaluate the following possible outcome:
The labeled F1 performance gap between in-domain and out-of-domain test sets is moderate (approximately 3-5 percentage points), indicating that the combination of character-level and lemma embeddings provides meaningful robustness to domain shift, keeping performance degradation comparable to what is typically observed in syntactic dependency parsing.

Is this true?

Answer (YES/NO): NO